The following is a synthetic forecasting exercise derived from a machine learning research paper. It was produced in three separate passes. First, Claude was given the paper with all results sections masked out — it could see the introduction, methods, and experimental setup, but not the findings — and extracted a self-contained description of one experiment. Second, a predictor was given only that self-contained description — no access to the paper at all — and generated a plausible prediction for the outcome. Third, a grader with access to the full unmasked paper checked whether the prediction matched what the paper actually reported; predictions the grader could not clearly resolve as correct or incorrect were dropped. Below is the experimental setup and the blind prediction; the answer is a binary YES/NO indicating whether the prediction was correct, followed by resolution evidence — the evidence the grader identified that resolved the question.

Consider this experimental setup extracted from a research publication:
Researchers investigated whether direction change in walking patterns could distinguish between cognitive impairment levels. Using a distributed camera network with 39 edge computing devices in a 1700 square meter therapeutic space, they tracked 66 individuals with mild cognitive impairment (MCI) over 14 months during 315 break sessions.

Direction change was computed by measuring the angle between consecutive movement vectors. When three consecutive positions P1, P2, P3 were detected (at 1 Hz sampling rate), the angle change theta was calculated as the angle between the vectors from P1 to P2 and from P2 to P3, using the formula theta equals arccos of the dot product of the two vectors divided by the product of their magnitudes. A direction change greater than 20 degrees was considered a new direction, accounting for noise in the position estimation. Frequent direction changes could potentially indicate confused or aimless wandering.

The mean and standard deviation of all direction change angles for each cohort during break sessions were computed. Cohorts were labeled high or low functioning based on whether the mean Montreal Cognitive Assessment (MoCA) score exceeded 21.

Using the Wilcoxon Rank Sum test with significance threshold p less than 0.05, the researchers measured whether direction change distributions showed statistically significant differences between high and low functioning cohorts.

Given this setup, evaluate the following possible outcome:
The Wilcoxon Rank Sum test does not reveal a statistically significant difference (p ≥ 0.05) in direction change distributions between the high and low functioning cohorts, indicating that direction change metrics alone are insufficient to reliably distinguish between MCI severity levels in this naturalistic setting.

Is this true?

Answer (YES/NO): NO